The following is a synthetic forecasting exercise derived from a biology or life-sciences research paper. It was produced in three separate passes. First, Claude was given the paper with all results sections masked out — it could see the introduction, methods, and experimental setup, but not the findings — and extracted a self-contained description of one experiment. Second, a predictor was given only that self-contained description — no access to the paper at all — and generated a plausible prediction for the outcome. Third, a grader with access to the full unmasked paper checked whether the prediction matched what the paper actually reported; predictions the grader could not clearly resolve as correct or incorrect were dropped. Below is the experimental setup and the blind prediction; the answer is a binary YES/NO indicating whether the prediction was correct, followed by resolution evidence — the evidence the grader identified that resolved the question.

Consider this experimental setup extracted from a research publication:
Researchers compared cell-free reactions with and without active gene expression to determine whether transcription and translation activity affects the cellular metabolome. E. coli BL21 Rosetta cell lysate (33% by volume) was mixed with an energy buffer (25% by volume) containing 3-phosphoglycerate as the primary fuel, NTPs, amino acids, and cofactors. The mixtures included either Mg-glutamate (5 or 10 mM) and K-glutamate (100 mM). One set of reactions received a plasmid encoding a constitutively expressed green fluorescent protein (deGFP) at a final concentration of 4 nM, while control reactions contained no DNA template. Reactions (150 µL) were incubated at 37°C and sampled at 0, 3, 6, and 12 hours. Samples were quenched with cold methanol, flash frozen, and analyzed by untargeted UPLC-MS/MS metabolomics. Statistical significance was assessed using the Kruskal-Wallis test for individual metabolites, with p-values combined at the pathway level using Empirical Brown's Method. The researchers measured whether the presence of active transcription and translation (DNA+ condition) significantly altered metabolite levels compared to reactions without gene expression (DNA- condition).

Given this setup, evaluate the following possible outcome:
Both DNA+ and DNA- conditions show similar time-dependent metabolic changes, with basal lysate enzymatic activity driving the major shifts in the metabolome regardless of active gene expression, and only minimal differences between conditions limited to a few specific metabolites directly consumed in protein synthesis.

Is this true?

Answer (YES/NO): NO